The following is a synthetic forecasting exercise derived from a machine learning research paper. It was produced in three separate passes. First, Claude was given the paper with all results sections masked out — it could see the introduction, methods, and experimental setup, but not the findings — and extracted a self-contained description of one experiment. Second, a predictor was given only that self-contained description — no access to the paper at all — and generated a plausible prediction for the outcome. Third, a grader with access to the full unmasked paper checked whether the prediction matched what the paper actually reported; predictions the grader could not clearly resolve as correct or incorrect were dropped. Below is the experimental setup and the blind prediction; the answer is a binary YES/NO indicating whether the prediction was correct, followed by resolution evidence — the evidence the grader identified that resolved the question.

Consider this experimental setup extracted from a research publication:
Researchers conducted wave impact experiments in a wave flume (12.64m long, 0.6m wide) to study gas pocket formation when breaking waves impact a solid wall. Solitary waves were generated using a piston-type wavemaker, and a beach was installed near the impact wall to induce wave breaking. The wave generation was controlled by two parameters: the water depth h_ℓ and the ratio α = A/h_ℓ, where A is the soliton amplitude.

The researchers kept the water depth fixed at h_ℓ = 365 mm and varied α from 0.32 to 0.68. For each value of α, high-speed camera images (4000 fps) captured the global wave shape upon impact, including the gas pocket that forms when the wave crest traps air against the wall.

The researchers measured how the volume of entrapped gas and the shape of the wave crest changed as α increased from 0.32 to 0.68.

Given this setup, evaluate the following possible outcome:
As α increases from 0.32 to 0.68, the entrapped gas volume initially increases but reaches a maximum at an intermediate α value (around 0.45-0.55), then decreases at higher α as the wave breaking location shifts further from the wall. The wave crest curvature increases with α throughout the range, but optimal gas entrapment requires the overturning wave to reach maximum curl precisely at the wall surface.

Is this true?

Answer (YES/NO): NO